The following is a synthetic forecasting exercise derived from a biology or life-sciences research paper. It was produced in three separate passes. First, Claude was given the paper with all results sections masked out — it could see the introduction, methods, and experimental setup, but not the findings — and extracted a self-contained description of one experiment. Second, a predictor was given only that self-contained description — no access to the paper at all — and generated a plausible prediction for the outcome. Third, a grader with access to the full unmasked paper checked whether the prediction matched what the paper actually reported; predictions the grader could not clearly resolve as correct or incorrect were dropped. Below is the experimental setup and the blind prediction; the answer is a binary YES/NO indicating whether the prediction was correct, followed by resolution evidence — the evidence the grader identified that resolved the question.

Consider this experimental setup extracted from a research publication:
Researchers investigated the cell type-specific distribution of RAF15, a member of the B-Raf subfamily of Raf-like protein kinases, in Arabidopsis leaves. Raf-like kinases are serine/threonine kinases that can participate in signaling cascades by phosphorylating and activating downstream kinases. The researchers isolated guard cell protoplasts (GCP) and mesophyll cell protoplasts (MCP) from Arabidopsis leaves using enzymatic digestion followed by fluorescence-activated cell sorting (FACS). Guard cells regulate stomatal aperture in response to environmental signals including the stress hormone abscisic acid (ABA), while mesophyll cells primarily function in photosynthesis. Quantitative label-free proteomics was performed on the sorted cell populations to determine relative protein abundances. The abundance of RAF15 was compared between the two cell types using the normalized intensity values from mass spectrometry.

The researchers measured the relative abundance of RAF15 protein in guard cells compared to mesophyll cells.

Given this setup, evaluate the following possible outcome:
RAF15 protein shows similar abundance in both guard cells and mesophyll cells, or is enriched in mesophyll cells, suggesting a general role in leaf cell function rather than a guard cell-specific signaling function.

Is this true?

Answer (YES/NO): NO